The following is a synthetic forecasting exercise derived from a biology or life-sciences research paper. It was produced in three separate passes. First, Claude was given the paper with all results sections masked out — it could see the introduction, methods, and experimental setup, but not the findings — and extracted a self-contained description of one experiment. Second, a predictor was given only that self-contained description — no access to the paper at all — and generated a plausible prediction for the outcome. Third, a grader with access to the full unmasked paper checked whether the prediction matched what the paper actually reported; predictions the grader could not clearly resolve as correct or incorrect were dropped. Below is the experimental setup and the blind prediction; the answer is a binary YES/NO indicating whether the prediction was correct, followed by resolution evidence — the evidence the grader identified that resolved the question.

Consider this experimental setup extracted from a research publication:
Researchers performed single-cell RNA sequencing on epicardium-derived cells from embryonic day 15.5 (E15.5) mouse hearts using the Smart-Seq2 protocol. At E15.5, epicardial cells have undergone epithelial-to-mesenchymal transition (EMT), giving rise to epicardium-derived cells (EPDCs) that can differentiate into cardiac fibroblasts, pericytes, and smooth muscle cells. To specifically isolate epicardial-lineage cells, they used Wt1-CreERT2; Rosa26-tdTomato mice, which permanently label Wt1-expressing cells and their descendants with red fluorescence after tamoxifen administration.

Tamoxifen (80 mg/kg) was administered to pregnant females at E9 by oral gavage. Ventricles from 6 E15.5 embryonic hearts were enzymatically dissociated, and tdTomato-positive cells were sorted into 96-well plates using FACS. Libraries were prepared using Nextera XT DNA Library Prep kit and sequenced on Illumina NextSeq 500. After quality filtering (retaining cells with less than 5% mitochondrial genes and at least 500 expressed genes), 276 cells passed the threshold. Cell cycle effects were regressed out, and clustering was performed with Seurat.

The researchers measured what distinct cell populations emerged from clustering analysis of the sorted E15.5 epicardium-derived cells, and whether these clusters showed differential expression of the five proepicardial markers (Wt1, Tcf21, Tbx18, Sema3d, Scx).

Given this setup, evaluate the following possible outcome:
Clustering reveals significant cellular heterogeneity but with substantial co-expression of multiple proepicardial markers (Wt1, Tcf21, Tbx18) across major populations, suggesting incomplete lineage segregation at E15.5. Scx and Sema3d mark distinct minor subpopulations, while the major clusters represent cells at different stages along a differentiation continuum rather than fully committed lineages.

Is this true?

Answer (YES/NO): NO